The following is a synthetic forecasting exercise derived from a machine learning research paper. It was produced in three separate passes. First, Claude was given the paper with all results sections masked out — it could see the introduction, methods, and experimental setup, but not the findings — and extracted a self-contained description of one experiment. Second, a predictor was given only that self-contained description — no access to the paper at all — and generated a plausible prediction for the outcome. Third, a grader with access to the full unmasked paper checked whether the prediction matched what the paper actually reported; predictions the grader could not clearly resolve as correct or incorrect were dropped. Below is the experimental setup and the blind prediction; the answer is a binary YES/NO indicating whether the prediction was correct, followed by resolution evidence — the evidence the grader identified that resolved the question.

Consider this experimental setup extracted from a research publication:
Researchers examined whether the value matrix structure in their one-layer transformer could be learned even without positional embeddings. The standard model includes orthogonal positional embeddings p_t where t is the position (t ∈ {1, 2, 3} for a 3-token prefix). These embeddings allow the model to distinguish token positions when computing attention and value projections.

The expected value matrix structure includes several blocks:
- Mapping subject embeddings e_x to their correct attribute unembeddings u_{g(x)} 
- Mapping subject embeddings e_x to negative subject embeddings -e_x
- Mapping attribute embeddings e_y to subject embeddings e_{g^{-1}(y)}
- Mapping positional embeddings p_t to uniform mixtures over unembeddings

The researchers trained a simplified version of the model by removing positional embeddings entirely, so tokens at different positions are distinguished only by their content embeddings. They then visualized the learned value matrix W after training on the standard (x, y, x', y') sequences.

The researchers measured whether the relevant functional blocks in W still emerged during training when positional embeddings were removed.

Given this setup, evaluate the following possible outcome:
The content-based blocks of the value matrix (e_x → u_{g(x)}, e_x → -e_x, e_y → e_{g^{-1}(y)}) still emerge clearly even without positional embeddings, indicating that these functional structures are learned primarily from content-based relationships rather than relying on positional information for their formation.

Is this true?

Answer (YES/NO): YES